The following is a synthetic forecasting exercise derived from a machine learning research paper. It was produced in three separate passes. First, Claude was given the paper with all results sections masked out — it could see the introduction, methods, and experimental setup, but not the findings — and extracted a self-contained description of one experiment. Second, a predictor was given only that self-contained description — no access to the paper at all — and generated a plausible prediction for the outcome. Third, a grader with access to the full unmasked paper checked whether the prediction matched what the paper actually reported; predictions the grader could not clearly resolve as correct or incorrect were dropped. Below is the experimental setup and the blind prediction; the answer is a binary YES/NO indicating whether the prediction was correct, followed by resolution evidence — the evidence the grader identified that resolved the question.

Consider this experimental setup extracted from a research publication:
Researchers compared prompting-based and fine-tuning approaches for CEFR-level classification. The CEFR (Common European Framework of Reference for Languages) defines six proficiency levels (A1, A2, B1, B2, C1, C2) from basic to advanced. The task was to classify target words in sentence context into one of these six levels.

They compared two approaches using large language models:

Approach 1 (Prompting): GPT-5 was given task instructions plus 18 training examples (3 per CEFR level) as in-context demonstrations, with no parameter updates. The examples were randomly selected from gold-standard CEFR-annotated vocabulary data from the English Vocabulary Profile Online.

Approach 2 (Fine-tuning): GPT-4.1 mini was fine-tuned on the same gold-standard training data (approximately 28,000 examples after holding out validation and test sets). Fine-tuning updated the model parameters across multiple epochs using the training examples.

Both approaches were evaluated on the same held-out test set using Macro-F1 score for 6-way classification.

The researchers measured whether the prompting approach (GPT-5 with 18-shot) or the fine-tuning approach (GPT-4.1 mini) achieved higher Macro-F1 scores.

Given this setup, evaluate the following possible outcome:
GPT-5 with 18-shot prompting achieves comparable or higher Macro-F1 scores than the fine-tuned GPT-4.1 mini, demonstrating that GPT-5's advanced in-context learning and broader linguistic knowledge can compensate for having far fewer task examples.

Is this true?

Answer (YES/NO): NO